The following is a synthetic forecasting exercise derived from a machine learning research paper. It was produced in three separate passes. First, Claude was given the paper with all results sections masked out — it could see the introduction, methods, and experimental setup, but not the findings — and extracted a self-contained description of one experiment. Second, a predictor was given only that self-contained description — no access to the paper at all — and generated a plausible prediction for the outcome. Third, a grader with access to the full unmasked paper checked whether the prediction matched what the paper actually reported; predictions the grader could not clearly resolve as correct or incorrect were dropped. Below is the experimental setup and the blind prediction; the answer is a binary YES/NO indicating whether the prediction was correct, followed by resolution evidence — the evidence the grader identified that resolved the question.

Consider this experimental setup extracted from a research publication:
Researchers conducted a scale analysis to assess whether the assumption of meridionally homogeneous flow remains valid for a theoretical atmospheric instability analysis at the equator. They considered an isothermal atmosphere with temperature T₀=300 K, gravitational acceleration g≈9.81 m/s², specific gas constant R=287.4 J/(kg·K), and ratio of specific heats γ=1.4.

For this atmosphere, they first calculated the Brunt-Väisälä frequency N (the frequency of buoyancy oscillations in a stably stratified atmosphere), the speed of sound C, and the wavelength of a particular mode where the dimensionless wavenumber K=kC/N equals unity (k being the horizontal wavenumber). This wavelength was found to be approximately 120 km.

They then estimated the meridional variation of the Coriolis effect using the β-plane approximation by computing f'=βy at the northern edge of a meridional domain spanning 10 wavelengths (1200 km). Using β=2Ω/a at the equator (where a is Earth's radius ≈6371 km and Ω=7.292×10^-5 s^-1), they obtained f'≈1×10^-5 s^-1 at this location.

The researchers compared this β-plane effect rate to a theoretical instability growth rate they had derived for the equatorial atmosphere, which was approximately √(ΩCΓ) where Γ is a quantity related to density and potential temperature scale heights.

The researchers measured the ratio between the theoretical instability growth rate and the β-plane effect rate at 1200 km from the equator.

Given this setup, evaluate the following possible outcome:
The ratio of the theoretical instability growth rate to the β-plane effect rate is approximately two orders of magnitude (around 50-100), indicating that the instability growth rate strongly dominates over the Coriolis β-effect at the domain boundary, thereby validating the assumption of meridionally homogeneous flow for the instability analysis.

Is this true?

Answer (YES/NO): YES